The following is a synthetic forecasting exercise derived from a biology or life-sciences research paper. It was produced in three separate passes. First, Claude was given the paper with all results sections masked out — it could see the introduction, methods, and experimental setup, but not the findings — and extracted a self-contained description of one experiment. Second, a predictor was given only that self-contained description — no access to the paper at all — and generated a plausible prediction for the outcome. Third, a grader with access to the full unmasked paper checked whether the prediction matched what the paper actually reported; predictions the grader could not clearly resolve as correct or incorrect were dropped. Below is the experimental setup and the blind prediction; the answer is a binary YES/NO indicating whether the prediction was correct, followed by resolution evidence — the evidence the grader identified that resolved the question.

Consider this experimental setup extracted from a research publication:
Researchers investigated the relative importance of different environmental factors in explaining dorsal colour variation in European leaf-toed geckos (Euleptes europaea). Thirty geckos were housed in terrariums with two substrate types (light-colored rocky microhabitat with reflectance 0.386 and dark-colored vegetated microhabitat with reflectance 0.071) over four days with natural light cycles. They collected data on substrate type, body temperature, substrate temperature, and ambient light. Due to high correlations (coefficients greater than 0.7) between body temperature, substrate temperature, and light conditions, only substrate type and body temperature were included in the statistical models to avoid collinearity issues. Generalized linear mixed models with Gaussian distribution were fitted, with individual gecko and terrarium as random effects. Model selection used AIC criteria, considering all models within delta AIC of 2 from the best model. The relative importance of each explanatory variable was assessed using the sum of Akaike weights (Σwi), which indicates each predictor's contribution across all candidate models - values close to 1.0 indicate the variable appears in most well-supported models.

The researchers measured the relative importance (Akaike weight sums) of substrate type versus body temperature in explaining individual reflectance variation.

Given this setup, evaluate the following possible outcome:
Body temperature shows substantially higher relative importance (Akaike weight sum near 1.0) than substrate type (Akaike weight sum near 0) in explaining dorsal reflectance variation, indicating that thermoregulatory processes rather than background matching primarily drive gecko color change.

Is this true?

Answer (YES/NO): NO